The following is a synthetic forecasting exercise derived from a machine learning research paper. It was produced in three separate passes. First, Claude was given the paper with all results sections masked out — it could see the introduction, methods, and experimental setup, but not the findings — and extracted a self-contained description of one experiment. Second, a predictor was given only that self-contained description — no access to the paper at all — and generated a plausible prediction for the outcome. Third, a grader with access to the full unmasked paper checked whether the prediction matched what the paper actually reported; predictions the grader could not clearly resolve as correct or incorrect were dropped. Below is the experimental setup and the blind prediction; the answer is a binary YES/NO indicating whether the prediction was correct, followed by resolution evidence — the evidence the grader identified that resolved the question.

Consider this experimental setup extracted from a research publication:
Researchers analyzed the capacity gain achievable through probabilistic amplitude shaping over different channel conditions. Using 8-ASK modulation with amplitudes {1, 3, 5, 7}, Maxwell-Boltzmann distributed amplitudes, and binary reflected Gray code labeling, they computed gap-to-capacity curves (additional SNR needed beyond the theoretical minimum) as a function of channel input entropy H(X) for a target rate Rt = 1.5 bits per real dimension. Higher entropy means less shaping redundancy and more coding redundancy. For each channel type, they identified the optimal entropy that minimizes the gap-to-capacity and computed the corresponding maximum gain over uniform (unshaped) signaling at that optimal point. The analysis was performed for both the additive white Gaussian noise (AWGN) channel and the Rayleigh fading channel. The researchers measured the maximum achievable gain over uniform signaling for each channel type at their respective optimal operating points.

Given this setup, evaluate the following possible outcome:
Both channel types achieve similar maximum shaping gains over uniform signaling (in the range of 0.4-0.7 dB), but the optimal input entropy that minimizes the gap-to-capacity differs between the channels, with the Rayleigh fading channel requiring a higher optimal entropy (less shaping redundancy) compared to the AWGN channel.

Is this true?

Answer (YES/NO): NO